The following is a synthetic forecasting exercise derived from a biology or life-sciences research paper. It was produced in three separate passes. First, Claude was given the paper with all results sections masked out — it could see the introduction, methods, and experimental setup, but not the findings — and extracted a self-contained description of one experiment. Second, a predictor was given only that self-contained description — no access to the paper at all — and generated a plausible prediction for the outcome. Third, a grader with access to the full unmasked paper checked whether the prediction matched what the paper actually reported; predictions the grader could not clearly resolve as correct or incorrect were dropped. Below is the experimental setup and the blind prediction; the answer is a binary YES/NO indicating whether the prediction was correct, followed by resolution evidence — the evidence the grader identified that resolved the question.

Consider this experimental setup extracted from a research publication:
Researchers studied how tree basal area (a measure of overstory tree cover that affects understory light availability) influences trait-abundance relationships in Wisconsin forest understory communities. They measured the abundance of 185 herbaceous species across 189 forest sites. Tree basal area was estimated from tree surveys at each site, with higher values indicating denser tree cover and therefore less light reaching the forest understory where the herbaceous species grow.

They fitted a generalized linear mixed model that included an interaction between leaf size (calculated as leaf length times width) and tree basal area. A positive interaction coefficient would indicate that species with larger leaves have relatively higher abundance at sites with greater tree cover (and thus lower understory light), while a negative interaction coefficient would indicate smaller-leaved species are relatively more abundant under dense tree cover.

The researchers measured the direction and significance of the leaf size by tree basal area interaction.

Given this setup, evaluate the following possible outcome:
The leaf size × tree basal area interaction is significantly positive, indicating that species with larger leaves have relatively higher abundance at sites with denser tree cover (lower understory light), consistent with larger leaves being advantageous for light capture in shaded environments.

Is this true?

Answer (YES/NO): NO